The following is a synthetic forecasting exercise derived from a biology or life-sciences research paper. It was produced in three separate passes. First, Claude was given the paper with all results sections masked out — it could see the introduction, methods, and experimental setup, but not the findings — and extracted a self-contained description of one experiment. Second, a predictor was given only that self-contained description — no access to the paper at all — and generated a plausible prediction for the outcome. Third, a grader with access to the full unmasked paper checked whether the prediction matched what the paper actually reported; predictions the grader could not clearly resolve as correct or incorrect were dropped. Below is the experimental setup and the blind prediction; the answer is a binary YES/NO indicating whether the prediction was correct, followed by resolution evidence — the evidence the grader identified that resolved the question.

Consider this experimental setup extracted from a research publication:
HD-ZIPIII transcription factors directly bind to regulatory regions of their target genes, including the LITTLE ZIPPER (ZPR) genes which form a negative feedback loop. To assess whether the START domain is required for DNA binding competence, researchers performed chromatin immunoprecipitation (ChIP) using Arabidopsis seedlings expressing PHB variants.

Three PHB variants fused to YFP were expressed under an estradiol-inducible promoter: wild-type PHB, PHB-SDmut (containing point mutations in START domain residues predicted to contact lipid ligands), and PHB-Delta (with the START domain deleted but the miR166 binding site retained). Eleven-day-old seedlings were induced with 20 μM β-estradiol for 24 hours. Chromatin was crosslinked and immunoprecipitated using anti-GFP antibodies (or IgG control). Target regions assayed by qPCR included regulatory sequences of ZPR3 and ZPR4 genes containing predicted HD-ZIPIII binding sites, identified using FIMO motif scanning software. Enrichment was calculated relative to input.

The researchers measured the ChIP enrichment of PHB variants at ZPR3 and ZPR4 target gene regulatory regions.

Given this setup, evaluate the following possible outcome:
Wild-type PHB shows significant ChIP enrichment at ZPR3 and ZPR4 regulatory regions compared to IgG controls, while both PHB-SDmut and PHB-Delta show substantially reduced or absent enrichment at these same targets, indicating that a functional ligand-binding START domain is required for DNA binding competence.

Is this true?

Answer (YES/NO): NO